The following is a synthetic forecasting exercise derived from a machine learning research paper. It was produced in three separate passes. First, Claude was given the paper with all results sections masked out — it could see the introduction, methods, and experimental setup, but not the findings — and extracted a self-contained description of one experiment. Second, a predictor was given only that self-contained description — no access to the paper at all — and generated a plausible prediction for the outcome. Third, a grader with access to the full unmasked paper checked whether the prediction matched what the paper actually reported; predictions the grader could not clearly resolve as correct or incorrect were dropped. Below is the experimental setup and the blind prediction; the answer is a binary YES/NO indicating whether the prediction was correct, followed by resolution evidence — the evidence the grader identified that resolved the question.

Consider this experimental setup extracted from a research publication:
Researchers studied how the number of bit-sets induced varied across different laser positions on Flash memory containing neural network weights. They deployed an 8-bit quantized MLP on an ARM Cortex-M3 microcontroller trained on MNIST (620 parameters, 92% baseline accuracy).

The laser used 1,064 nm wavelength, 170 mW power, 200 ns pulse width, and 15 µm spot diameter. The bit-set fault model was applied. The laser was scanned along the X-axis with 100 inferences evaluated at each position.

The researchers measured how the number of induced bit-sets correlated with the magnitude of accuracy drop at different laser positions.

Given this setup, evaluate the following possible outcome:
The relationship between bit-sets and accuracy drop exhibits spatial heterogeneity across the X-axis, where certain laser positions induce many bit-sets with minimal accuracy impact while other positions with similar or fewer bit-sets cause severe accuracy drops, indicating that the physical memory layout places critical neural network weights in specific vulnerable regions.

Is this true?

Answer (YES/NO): YES